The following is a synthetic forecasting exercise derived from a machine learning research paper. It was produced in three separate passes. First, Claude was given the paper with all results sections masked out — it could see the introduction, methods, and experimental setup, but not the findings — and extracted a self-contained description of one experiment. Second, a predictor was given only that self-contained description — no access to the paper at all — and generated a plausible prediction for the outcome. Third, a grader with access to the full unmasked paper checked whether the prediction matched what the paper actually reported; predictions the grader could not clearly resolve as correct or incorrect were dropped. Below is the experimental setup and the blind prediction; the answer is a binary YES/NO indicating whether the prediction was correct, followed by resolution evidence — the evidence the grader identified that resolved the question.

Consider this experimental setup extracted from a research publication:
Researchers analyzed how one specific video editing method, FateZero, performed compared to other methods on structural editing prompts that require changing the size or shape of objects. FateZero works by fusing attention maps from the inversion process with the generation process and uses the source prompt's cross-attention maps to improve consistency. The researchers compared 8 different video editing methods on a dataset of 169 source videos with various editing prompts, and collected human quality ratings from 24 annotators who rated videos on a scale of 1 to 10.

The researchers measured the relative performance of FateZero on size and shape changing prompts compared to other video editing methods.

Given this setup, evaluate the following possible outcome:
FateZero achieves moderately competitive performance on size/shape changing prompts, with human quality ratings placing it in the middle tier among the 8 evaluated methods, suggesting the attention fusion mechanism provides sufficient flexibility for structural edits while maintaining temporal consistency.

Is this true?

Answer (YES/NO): NO